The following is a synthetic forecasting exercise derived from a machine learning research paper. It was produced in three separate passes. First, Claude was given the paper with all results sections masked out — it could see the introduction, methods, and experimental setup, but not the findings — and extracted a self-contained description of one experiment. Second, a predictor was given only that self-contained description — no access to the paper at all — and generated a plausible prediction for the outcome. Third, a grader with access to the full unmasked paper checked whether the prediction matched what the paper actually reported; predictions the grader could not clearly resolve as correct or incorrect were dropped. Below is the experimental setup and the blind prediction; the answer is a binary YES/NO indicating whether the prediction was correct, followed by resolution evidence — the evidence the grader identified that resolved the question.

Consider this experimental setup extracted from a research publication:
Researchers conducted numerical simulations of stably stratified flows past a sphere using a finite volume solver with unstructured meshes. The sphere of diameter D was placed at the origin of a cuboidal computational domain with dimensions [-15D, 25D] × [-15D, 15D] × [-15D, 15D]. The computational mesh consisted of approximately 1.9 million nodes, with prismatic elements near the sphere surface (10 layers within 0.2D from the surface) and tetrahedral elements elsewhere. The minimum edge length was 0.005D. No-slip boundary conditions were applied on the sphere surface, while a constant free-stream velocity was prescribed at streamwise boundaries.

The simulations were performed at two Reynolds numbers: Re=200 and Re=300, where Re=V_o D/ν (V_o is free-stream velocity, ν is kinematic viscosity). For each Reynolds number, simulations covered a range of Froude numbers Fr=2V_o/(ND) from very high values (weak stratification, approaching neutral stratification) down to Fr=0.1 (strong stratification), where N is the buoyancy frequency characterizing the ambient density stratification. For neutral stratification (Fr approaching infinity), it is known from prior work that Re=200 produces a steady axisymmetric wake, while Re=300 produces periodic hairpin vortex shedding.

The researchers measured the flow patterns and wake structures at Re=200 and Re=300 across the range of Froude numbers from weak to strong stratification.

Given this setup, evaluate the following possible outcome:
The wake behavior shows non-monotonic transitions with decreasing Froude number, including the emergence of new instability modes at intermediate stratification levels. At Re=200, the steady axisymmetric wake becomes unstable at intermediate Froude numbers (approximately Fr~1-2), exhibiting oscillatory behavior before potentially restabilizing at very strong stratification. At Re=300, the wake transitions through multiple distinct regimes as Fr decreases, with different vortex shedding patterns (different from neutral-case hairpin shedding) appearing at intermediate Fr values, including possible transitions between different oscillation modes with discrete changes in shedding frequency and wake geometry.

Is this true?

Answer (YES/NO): NO